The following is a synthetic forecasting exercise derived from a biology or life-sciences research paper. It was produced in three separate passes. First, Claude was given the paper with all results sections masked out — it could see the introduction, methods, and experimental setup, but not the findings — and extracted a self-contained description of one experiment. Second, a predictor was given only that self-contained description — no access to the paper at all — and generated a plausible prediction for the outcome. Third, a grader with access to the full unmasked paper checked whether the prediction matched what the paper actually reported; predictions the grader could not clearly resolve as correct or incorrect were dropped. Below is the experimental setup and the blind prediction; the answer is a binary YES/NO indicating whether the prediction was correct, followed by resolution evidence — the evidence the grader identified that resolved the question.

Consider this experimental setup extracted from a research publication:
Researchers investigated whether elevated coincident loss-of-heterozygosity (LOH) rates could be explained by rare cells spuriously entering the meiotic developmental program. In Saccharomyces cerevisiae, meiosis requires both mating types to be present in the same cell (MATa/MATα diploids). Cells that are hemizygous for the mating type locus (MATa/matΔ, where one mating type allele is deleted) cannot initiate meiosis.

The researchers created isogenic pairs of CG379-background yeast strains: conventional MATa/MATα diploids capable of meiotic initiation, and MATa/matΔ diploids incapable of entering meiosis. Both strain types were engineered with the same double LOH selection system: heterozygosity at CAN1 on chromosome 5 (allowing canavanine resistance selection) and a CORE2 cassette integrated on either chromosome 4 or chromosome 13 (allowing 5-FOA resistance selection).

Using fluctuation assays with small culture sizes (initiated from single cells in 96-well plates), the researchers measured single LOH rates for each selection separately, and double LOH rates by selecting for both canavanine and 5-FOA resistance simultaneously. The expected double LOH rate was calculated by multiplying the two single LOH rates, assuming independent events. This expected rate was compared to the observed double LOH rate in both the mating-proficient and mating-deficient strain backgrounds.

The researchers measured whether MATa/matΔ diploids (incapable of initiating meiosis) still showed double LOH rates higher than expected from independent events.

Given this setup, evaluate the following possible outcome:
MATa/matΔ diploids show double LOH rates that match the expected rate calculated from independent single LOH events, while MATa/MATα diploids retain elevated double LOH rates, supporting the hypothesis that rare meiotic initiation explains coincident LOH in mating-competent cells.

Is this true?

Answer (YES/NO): NO